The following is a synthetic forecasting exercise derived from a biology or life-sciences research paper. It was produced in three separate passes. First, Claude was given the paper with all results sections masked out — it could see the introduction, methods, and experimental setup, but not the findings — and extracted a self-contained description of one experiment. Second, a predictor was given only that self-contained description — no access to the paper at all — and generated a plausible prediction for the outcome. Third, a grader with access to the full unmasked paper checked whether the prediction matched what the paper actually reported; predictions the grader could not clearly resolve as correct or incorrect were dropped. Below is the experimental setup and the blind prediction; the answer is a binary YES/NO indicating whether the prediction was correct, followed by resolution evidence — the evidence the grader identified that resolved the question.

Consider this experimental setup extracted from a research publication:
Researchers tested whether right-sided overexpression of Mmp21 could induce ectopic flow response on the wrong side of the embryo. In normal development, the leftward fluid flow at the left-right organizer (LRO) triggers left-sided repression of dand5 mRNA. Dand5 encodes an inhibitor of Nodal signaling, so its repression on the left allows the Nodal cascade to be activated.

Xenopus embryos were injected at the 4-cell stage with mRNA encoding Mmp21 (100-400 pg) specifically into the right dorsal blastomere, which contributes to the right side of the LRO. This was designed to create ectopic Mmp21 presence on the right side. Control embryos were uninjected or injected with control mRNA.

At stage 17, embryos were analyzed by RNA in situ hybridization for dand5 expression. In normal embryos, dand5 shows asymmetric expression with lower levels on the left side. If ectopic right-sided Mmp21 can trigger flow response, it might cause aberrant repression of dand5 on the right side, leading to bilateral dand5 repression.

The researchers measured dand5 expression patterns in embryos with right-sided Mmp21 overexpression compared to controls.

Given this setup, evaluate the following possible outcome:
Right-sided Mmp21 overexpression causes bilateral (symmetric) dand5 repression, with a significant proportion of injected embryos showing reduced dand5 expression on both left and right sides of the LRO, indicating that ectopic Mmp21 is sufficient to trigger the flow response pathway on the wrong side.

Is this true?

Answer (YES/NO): YES